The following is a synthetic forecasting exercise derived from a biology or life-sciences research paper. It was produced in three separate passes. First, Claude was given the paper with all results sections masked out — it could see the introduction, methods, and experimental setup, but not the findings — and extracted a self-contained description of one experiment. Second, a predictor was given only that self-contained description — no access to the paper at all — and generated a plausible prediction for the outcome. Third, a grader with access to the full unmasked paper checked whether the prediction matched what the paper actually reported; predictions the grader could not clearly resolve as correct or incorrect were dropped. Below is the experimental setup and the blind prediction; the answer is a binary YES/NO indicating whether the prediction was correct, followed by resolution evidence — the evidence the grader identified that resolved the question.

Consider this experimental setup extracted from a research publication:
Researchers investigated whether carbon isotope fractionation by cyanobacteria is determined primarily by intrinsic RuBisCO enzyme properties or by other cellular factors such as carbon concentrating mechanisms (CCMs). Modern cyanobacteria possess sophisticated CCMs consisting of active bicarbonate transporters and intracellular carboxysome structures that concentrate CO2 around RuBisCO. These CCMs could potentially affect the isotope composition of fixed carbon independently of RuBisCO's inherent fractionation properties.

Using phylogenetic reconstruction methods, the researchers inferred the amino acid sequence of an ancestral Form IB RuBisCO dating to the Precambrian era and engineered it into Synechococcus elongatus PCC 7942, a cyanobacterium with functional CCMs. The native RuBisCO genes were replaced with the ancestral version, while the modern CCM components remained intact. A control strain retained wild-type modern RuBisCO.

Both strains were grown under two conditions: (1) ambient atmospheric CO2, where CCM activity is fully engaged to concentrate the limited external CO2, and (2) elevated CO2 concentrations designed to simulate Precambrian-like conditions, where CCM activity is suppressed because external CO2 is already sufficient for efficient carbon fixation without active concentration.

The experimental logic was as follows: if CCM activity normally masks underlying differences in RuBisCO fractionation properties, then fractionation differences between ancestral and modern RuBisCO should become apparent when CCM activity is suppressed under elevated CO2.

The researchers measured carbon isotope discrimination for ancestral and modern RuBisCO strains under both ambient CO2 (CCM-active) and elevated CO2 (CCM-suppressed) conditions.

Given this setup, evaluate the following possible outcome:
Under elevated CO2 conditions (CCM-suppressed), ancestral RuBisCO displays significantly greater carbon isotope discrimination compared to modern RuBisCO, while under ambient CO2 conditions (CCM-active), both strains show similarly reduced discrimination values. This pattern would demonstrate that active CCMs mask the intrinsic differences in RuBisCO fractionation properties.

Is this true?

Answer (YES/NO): NO